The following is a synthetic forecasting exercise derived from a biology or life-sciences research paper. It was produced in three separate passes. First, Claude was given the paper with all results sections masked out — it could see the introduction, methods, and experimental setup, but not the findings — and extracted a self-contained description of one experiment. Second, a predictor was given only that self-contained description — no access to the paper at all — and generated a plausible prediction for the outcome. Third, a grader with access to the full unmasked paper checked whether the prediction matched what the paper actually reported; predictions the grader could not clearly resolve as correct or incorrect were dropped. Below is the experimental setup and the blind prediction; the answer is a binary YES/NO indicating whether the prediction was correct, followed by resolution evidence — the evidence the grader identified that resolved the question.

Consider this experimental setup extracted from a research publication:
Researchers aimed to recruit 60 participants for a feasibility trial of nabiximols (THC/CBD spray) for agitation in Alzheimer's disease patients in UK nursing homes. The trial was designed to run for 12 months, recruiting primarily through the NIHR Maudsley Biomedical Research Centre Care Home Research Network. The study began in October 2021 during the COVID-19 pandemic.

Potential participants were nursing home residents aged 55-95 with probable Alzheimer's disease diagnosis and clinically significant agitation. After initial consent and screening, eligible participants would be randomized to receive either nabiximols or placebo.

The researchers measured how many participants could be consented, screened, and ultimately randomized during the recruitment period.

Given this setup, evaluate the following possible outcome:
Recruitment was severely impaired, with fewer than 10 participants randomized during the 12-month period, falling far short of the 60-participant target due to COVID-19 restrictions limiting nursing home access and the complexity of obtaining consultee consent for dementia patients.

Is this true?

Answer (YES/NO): NO